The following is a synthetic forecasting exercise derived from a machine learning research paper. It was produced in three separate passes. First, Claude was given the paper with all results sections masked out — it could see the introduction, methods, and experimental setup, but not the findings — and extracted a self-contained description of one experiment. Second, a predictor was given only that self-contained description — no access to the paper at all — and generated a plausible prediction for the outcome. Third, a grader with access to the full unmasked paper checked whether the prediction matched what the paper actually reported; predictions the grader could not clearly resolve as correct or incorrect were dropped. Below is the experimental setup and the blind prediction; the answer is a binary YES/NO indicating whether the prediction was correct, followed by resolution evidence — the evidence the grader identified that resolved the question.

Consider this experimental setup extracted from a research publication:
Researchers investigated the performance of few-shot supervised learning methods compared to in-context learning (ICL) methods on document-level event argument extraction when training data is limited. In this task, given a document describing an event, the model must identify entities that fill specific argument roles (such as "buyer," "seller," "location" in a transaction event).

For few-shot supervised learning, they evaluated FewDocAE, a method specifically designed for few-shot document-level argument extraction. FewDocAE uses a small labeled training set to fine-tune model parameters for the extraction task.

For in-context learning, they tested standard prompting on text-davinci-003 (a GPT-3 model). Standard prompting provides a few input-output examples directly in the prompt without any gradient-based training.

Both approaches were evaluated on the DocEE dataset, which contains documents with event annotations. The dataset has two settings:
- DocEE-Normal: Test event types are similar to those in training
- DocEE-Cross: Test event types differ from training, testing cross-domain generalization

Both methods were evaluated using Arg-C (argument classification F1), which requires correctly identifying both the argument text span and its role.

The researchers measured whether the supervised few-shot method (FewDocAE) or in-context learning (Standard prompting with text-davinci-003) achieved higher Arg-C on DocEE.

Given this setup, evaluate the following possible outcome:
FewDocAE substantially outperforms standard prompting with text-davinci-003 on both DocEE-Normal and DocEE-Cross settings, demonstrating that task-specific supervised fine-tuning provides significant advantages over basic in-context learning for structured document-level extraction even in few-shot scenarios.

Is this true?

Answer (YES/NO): NO